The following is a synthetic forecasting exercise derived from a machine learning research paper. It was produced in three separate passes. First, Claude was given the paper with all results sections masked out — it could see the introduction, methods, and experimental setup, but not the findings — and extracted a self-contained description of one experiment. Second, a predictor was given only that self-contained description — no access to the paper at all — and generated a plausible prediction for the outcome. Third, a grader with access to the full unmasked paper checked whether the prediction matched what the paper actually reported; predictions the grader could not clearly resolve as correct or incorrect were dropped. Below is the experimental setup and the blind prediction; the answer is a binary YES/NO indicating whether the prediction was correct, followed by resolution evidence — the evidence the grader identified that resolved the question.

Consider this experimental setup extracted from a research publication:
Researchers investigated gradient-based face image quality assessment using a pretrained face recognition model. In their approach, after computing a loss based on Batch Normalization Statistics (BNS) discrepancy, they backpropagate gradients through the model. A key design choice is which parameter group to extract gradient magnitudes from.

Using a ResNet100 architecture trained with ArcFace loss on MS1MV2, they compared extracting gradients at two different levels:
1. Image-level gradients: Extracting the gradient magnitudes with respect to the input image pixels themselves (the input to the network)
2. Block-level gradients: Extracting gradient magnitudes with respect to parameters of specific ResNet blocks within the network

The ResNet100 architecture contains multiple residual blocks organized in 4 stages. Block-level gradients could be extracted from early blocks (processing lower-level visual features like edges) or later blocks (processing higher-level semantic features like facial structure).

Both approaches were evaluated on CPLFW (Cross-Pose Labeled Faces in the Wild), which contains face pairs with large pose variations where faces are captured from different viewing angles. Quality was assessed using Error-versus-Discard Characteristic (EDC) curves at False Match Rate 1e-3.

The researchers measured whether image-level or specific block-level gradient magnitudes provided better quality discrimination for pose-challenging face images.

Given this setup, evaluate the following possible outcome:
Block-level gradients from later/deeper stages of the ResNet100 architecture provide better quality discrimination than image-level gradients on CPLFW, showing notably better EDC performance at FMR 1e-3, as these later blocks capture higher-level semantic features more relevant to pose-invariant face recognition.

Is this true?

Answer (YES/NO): NO